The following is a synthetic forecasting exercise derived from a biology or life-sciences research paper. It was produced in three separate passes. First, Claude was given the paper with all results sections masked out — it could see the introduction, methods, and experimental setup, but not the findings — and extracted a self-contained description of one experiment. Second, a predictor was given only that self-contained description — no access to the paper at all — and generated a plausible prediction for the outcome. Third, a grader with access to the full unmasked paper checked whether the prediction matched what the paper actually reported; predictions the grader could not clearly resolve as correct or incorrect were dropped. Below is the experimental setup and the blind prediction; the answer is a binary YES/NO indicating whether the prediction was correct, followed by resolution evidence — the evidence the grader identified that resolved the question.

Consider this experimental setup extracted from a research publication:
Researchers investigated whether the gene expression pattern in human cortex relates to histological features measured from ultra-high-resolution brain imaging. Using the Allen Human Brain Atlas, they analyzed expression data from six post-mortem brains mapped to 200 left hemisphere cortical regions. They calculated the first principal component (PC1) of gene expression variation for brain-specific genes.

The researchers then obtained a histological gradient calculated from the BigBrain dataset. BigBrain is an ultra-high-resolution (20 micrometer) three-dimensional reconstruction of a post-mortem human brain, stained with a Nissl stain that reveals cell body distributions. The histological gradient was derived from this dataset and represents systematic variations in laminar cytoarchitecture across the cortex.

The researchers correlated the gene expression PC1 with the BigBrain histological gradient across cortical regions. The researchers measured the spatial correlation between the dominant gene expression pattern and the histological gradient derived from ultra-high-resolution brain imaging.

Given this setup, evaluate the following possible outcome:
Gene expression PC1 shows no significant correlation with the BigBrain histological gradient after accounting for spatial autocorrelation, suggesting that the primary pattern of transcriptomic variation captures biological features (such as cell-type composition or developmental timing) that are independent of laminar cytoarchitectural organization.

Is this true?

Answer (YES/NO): NO